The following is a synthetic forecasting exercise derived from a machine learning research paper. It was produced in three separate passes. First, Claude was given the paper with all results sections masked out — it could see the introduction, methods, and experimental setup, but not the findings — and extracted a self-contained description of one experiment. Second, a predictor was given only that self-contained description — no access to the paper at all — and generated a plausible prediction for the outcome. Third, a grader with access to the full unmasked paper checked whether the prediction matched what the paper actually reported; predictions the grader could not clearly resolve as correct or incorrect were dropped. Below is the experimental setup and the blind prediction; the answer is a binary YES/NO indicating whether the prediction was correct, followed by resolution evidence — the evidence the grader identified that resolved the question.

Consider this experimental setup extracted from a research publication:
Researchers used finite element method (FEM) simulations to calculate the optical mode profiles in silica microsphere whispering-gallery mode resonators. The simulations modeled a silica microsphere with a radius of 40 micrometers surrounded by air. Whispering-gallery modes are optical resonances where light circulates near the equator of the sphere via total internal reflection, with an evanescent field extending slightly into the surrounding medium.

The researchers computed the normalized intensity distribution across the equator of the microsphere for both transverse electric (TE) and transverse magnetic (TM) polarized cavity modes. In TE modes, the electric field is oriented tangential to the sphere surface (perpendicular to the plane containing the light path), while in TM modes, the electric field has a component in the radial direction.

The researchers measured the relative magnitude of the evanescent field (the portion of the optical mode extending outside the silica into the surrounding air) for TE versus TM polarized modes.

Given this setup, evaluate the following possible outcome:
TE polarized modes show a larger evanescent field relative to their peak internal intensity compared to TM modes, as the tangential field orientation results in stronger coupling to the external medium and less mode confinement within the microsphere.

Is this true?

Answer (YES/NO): NO